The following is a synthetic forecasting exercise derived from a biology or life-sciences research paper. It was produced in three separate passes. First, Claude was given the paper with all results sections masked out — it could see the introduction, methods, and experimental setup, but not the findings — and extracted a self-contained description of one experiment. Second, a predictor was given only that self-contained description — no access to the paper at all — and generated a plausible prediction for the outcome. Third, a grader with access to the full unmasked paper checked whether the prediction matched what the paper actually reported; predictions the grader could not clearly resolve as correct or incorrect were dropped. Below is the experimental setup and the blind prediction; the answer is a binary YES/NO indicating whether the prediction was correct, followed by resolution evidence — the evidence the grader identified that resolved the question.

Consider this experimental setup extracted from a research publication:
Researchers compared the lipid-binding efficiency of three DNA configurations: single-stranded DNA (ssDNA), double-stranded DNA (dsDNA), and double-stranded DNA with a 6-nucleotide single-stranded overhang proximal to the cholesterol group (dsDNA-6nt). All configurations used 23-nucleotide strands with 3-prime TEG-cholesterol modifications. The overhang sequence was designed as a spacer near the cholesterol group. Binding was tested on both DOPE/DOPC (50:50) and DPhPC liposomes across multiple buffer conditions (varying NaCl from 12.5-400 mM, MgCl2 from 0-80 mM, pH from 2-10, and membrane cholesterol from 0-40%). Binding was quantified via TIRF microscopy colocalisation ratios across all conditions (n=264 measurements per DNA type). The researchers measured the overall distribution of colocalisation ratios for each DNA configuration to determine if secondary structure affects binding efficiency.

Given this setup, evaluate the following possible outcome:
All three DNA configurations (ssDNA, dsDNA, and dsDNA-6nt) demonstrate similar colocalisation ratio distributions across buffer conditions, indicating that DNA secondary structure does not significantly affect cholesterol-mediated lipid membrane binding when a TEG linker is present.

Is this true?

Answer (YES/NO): NO